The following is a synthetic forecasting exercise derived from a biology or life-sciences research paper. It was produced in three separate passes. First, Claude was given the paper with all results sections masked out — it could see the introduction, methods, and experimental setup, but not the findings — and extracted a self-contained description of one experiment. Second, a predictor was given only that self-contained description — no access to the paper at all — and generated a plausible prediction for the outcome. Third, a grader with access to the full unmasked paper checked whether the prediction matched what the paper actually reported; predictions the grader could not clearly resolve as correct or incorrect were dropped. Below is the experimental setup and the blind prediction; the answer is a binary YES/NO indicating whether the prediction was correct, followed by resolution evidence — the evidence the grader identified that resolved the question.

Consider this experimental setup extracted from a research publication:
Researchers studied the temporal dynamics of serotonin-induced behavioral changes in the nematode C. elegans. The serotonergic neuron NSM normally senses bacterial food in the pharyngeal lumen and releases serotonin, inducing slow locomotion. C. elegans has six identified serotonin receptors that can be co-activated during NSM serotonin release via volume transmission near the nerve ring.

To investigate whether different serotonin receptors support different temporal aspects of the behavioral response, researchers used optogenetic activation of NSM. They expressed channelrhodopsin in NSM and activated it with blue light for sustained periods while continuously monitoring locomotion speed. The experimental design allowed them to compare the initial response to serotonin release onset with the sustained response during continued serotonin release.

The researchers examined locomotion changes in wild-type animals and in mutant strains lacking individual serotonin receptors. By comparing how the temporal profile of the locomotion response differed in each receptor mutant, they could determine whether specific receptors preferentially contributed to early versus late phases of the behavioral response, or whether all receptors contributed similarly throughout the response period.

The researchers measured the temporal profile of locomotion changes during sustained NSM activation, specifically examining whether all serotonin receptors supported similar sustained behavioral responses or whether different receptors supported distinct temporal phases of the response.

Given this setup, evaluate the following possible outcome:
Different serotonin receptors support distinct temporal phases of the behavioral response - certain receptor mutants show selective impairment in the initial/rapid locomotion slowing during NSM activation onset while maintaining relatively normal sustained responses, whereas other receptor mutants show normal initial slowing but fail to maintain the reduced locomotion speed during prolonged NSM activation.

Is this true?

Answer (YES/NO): NO